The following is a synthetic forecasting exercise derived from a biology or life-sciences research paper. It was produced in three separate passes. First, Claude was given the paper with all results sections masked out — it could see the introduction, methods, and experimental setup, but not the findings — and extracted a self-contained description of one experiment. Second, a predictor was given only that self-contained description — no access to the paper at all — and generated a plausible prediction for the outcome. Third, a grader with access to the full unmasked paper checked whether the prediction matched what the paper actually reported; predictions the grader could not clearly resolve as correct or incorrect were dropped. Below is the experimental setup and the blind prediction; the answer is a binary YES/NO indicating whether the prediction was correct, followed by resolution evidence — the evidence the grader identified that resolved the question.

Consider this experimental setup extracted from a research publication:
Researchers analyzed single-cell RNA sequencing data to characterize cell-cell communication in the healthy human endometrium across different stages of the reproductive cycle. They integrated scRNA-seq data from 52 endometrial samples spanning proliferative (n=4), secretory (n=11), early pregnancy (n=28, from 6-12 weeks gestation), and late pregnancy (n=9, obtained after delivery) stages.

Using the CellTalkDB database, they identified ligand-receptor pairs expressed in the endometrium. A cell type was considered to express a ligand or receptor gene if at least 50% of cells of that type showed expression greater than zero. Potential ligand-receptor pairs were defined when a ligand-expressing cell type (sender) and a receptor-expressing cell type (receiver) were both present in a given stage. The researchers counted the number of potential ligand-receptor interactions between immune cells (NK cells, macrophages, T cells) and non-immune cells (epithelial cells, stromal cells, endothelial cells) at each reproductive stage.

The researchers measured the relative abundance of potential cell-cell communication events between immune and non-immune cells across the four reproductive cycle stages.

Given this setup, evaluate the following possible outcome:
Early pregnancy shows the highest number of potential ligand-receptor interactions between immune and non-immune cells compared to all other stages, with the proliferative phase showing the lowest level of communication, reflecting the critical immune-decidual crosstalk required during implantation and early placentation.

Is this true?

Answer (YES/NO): NO